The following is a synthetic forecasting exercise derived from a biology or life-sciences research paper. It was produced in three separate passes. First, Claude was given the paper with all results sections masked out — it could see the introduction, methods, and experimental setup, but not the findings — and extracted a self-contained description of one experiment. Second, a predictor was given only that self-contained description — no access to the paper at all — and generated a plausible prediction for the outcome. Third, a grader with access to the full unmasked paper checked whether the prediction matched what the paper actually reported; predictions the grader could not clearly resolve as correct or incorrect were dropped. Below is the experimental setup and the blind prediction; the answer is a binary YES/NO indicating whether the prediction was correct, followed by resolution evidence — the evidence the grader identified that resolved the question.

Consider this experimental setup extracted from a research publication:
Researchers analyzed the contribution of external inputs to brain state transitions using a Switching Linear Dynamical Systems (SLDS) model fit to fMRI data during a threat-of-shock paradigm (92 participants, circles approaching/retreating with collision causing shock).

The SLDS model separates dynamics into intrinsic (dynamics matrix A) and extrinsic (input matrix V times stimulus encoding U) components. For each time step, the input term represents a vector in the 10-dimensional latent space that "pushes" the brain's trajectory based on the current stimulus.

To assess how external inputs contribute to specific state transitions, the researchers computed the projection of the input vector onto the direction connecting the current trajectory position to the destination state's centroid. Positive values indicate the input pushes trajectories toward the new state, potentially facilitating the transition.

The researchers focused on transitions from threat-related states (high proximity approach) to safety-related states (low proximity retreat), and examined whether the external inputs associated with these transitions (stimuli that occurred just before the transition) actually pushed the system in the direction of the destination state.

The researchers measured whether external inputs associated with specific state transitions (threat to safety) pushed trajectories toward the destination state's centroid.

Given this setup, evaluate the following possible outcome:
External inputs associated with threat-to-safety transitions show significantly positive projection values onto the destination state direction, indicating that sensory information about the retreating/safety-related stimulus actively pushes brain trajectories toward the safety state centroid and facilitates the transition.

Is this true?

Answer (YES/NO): YES